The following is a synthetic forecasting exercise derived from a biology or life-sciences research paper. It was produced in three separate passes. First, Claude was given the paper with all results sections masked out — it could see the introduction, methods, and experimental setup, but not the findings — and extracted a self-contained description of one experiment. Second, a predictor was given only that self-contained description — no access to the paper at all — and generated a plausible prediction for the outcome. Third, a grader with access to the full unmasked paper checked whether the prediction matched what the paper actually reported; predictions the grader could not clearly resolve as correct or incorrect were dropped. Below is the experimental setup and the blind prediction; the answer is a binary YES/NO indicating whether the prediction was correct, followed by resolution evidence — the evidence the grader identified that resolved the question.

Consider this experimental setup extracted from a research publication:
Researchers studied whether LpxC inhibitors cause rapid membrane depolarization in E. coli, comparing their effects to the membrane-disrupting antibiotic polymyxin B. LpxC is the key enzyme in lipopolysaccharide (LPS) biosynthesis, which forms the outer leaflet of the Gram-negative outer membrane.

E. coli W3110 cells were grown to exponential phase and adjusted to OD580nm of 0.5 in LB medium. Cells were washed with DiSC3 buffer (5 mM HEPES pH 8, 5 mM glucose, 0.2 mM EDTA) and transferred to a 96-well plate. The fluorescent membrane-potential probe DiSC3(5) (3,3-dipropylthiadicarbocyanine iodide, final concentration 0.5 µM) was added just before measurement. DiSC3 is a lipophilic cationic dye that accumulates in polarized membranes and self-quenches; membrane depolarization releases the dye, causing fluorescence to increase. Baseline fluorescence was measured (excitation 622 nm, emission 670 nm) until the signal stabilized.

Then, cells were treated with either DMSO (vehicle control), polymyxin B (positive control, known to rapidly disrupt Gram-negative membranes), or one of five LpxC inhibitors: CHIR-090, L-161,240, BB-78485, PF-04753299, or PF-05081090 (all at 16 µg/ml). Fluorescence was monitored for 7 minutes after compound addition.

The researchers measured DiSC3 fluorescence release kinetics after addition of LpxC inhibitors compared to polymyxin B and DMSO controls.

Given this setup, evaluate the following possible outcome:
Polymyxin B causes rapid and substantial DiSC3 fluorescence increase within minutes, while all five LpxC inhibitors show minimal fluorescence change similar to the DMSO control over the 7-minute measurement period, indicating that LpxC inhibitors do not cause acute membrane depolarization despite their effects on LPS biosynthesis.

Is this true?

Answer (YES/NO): YES